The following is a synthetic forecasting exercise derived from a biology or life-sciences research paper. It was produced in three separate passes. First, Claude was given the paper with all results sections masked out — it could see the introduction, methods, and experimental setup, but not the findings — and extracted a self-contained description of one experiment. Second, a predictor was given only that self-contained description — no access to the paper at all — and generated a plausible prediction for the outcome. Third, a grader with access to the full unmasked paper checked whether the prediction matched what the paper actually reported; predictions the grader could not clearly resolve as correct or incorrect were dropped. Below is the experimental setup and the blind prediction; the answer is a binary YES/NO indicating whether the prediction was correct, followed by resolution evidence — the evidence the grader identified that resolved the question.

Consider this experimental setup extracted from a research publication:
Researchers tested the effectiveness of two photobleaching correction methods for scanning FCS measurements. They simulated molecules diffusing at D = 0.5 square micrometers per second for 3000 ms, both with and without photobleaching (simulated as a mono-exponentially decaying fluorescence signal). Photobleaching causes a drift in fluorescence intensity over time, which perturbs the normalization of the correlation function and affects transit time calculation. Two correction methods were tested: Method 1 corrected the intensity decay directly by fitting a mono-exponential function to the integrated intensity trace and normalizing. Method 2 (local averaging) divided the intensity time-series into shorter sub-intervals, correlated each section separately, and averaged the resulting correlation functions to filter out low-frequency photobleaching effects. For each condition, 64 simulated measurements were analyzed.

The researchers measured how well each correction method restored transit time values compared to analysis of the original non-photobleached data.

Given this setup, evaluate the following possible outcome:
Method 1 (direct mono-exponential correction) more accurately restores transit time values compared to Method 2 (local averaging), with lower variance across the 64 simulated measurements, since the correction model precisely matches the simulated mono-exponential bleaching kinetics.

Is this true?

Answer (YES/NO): NO